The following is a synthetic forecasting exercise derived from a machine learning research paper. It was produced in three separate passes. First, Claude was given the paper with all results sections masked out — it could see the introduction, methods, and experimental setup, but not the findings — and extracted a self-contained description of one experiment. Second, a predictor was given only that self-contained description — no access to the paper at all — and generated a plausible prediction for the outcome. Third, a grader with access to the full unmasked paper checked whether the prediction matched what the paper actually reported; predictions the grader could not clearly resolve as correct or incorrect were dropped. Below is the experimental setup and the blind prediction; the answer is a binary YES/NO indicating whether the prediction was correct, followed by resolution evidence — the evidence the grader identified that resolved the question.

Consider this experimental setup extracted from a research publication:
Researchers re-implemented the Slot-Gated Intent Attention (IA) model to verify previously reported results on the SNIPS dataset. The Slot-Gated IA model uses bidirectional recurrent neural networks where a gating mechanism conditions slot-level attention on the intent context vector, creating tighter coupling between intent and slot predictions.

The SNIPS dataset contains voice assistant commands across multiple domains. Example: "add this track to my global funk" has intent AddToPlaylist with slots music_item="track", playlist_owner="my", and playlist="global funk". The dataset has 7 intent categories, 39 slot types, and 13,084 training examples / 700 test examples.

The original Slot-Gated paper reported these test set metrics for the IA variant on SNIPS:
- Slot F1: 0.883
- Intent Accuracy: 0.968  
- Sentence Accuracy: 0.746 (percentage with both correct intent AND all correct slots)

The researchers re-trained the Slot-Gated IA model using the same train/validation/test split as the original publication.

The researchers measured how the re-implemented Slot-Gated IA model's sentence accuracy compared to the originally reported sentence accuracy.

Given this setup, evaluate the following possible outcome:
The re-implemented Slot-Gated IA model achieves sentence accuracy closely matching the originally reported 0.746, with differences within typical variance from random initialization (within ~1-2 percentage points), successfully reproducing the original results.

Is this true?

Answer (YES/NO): NO